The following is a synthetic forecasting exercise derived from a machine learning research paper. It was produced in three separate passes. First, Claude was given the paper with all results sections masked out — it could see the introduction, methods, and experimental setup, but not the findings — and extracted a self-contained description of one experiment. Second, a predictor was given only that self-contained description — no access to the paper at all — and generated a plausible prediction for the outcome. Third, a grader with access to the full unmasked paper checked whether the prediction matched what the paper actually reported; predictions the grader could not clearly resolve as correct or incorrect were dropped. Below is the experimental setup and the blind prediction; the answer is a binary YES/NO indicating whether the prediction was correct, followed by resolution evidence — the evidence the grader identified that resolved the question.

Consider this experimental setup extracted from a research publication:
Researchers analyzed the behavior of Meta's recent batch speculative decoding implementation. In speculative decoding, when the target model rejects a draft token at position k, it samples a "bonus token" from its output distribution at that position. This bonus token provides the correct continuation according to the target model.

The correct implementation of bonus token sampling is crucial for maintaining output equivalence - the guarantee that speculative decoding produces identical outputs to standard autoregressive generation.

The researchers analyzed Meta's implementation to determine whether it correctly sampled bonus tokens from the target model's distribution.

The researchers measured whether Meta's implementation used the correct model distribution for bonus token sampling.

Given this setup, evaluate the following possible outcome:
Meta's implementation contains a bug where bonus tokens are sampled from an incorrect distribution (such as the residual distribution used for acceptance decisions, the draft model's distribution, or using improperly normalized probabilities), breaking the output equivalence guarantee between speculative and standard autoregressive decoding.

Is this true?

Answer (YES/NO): YES